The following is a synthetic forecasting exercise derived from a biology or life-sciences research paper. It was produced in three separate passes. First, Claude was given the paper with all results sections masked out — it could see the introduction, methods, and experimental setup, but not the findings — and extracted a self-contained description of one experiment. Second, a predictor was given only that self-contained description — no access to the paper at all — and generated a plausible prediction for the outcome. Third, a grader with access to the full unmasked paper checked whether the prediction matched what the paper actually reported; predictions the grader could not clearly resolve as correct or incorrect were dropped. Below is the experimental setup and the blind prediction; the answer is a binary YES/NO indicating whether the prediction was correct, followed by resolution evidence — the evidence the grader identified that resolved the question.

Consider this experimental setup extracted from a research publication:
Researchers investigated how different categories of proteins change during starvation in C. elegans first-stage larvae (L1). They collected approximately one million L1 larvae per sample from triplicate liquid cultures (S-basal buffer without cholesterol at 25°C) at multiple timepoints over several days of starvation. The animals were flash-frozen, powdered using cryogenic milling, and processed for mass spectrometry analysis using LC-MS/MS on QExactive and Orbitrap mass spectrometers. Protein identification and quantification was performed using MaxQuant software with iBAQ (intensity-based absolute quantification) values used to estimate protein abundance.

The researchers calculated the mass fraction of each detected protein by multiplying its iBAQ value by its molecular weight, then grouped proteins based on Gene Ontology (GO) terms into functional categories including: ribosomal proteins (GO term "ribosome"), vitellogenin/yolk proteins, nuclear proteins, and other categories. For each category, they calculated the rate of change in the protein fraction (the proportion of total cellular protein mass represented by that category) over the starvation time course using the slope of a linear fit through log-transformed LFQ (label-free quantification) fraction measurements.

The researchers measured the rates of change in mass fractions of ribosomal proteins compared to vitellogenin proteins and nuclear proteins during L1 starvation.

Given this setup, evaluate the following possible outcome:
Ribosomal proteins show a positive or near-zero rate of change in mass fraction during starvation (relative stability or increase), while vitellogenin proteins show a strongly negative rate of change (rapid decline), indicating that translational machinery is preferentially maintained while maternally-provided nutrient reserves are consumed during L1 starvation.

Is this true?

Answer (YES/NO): NO